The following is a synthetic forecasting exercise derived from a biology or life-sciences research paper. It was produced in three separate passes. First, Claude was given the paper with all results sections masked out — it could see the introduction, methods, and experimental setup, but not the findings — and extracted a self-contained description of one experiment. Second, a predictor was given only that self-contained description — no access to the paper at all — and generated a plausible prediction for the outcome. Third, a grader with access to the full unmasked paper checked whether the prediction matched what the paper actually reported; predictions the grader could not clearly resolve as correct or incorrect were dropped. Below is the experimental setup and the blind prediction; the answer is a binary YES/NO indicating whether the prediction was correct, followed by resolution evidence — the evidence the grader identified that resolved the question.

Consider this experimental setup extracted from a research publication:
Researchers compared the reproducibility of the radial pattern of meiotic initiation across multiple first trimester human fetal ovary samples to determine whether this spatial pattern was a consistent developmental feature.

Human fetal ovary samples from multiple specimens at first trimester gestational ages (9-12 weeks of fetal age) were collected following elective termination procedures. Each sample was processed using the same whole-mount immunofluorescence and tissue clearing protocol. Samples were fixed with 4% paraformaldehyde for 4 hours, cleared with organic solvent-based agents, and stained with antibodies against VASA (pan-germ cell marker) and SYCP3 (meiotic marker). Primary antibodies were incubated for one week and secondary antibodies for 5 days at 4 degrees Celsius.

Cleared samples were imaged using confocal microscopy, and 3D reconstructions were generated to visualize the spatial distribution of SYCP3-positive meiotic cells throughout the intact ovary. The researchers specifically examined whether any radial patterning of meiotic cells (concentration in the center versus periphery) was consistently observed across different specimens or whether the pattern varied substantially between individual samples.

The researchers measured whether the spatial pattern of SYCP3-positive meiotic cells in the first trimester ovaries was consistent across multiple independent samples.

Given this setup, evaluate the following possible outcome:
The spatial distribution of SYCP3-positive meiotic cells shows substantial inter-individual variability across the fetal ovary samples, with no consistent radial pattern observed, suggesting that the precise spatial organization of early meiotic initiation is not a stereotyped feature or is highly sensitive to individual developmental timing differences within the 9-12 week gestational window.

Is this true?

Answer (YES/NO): NO